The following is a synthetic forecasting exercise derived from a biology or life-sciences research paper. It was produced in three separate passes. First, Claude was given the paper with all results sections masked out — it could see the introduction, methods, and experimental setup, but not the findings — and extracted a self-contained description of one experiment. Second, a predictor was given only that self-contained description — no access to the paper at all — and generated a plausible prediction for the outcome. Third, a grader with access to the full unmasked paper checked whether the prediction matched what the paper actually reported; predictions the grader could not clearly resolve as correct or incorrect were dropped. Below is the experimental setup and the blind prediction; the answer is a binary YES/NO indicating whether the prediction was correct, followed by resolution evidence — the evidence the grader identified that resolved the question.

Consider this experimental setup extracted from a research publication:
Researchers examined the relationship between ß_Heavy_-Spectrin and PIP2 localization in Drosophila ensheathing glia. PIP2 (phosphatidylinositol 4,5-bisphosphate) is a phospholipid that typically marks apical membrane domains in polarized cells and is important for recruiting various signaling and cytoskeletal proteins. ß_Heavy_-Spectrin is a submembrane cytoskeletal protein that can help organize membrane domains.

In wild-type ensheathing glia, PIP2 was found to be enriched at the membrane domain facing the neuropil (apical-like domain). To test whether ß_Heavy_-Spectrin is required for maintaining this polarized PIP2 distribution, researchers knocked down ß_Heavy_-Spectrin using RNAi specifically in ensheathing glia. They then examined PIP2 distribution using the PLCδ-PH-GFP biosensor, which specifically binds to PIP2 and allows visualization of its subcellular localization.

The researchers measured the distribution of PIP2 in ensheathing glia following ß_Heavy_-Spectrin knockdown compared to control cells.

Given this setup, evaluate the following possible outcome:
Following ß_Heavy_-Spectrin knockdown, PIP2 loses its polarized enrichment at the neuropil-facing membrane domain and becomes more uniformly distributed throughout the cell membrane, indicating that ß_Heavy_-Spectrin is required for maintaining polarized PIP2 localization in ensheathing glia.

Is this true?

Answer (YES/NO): YES